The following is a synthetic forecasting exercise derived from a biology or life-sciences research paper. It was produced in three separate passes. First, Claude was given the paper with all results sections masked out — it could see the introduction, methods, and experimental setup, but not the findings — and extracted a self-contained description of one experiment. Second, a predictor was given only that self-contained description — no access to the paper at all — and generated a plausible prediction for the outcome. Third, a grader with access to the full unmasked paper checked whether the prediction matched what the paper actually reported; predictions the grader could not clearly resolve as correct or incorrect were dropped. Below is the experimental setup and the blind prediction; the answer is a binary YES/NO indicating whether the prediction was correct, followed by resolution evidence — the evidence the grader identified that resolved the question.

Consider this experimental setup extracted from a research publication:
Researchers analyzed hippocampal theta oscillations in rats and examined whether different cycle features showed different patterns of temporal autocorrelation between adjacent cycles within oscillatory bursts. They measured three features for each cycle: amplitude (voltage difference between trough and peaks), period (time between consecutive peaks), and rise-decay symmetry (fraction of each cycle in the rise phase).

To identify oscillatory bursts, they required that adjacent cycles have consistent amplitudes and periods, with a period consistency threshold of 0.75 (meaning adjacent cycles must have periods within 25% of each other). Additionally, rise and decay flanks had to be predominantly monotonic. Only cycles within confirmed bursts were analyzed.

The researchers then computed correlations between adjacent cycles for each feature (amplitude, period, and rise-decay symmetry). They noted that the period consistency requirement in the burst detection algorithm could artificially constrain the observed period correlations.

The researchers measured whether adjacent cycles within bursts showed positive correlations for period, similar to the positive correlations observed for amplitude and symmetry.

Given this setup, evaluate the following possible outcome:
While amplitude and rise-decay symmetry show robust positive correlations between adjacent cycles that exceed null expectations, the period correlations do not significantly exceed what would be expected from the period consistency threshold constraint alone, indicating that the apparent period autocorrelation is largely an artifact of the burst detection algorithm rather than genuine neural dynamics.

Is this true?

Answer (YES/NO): NO